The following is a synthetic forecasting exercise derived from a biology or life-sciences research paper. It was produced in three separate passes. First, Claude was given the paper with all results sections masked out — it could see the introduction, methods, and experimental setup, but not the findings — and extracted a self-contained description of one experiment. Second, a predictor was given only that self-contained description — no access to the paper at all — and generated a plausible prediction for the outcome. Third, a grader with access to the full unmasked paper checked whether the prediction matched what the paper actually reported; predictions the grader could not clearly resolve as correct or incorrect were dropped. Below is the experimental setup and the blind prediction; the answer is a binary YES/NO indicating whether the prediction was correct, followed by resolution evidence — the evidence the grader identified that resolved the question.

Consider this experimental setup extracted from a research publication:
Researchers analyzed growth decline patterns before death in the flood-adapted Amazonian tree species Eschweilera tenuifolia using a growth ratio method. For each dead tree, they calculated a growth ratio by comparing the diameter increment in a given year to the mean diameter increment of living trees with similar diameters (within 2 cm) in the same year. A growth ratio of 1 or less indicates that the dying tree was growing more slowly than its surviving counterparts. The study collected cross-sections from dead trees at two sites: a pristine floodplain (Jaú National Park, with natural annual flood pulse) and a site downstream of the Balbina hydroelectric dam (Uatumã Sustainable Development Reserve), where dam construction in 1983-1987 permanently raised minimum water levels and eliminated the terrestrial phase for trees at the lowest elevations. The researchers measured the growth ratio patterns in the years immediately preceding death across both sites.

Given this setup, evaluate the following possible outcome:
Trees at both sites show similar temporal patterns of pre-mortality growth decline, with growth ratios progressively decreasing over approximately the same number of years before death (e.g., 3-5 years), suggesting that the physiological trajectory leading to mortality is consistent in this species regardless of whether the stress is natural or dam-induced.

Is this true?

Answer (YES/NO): NO